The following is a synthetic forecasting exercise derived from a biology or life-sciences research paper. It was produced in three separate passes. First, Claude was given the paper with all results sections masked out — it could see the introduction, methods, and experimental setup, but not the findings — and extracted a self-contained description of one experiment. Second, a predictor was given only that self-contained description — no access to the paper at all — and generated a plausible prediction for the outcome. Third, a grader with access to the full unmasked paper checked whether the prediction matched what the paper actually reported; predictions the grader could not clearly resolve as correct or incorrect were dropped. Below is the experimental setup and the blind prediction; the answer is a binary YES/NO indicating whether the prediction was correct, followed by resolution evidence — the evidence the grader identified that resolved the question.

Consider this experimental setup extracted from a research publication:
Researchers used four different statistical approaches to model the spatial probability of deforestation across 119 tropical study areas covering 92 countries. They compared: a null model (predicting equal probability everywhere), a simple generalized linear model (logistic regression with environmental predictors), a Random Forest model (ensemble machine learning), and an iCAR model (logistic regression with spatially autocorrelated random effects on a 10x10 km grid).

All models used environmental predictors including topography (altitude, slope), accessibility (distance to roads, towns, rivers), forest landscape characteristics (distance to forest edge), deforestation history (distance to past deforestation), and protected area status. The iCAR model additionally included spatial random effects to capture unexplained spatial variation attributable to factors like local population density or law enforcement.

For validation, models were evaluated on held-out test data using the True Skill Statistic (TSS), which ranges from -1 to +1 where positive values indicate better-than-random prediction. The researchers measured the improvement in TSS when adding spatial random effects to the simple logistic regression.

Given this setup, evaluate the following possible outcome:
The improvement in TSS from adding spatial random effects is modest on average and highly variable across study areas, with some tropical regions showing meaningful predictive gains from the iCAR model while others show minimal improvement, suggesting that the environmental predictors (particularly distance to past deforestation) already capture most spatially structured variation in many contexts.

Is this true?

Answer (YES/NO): NO